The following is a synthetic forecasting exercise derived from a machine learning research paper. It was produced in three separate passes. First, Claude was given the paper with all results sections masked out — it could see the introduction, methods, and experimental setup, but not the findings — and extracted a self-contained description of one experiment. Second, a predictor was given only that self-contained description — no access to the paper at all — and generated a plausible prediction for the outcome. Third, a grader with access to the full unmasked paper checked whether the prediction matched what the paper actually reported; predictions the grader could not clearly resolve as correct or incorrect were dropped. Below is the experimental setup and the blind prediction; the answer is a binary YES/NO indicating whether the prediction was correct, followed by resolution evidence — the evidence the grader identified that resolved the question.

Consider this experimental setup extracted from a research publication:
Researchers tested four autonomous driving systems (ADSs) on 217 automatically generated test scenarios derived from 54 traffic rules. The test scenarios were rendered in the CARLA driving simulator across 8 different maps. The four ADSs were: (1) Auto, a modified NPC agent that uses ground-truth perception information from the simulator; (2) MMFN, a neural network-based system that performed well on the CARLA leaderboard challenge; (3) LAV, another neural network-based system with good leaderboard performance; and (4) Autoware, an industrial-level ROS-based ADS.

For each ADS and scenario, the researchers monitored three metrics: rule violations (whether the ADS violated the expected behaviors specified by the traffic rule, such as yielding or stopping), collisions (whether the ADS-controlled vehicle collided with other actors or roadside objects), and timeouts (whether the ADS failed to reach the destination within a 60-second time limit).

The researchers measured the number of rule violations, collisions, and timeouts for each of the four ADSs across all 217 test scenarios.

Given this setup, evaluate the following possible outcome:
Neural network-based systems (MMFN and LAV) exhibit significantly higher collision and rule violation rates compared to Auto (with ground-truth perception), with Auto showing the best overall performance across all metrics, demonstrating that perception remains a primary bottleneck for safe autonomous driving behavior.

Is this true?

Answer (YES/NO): NO